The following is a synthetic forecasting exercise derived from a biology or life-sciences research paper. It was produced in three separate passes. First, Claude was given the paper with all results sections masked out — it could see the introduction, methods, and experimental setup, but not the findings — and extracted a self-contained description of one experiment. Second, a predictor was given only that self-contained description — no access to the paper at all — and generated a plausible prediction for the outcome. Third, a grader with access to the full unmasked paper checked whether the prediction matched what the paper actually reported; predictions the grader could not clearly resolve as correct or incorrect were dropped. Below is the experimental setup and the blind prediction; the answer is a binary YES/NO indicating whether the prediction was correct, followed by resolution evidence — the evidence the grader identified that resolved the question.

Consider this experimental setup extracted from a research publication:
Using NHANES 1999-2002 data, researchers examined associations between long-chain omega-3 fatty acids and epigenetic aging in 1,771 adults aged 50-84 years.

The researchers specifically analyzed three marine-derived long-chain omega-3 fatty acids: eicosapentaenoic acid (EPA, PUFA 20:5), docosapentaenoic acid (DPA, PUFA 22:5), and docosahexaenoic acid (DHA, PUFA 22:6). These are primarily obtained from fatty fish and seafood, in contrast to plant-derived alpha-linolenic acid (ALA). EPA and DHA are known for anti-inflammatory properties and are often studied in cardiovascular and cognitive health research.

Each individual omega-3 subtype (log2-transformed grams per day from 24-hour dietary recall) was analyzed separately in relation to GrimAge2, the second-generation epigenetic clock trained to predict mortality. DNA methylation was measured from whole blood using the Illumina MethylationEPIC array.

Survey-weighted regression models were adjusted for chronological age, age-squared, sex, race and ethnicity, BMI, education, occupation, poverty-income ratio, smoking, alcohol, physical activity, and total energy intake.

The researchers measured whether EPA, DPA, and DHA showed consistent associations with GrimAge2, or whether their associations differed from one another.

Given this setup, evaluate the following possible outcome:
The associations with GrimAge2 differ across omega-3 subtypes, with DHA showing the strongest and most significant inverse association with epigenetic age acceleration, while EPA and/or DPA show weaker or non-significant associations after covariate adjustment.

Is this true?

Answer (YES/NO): NO